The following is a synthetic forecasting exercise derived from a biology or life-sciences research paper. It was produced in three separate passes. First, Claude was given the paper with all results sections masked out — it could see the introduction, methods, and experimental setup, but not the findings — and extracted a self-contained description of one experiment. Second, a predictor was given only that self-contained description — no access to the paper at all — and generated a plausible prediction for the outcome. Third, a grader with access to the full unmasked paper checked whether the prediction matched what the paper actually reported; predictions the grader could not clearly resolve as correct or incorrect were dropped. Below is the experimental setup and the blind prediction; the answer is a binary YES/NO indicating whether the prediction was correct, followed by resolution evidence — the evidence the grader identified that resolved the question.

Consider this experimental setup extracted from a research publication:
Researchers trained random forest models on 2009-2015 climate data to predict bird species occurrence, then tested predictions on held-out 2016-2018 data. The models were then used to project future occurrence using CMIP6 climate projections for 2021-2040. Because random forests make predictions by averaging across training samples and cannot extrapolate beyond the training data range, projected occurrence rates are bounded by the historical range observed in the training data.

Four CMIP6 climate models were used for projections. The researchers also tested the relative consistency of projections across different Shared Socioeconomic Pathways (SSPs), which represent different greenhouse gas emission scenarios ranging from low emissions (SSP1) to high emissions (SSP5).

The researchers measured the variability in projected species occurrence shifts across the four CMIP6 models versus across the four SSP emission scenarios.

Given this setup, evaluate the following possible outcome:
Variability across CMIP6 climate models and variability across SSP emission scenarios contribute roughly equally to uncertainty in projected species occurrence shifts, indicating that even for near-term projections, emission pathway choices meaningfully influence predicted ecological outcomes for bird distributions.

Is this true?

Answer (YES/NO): NO